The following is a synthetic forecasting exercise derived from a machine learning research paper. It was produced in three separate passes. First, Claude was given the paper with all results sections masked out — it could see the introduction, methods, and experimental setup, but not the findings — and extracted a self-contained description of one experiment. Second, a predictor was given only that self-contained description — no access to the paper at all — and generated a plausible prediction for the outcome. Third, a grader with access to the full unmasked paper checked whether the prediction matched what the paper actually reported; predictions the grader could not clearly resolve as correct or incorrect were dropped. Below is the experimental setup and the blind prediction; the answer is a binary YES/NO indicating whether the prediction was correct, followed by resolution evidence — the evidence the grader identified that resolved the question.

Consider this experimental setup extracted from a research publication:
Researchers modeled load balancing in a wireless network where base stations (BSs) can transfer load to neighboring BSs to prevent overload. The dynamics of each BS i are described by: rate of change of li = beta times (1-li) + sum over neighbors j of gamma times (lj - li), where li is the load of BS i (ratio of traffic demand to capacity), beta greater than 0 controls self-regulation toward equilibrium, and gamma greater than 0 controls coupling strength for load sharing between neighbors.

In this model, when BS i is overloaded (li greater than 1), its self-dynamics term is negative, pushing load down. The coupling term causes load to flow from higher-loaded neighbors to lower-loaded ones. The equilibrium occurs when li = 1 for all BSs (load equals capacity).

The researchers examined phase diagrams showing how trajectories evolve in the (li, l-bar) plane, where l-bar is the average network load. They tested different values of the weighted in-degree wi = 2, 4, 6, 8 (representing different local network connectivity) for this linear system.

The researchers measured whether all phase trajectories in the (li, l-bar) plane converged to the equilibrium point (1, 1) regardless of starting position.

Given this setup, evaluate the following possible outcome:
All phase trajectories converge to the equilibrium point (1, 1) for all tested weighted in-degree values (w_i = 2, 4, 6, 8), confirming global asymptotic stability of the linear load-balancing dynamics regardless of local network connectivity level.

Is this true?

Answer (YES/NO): YES